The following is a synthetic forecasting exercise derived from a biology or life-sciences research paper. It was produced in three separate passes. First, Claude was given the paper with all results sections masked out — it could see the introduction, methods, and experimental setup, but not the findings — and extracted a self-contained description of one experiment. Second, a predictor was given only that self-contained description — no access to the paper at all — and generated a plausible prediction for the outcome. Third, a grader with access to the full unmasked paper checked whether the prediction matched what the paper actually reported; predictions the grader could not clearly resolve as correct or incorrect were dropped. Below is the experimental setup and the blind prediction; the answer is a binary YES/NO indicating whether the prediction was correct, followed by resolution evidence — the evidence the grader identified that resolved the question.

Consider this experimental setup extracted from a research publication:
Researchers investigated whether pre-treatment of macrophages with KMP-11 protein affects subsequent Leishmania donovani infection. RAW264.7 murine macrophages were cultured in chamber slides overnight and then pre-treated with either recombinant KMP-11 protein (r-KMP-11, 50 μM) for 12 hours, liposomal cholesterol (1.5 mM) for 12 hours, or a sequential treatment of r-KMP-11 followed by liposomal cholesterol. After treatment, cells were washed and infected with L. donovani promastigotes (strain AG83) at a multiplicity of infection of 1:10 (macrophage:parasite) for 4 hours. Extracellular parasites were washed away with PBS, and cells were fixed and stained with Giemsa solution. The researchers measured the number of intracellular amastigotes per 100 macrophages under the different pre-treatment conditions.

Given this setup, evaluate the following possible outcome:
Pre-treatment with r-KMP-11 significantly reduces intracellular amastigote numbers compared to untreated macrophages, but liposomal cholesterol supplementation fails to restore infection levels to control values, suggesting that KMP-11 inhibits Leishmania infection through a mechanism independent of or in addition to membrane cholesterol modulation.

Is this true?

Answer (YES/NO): NO